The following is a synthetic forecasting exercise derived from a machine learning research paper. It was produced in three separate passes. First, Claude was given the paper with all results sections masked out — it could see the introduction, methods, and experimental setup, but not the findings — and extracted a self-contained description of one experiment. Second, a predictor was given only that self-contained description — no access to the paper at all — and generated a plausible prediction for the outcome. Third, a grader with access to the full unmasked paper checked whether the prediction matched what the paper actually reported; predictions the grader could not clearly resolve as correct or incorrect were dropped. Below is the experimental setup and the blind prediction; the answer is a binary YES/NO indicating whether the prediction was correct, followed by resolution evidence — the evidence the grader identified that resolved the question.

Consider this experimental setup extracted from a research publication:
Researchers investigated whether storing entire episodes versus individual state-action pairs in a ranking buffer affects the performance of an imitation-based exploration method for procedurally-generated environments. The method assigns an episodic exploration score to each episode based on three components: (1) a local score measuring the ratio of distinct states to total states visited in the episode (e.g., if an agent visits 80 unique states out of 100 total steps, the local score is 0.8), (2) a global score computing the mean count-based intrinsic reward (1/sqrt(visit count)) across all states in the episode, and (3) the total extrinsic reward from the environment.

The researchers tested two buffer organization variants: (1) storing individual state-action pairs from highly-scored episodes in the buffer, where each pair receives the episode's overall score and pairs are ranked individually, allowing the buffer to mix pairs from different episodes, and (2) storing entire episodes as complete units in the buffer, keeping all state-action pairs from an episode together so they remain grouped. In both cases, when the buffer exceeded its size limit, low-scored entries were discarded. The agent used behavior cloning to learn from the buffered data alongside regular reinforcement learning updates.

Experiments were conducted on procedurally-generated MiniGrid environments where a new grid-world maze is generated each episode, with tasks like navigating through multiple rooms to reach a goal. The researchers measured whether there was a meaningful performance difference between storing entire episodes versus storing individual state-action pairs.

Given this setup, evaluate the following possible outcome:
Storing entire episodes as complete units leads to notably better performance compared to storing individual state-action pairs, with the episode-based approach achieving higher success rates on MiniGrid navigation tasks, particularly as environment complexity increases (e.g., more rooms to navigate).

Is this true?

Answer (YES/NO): NO